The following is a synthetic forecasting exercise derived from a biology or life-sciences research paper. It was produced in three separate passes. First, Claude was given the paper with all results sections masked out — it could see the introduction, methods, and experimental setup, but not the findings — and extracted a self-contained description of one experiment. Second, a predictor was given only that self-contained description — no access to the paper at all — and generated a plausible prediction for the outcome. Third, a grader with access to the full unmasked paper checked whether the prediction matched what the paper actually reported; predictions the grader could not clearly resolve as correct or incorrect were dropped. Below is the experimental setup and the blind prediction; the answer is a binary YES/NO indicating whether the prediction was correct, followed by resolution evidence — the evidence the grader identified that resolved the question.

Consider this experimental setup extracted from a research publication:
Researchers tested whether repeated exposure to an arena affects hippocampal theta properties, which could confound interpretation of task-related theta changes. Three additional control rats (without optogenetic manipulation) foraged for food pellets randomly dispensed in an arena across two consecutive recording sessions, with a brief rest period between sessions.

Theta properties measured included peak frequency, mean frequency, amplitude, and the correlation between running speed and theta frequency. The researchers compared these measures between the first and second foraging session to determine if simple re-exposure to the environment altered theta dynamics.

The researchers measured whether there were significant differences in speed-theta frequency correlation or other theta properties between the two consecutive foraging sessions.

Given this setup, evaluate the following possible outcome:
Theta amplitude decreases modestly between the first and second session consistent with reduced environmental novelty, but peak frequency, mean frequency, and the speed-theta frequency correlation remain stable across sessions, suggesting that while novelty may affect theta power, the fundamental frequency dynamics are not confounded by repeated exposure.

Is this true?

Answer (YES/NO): NO